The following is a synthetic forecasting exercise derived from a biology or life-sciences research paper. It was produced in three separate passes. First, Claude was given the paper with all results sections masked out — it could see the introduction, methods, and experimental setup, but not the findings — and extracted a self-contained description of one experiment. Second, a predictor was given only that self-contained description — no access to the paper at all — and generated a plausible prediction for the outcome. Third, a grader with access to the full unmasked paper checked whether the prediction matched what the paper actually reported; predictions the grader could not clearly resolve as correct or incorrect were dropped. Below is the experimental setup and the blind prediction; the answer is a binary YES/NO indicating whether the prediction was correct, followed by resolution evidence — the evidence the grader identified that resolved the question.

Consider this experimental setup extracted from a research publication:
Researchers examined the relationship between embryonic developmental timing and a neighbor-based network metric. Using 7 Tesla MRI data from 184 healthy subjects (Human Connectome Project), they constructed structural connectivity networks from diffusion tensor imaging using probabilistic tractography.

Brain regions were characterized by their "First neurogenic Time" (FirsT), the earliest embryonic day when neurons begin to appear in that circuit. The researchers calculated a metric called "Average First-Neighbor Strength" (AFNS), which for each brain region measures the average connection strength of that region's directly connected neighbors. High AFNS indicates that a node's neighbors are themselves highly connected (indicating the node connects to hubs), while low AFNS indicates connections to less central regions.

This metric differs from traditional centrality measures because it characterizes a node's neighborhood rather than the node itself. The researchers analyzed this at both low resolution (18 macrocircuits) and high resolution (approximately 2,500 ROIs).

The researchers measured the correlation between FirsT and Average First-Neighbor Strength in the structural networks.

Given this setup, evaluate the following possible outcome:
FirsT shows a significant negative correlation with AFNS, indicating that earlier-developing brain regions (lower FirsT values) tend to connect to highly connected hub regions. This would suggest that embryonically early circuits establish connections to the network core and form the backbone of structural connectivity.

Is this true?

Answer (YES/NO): YES